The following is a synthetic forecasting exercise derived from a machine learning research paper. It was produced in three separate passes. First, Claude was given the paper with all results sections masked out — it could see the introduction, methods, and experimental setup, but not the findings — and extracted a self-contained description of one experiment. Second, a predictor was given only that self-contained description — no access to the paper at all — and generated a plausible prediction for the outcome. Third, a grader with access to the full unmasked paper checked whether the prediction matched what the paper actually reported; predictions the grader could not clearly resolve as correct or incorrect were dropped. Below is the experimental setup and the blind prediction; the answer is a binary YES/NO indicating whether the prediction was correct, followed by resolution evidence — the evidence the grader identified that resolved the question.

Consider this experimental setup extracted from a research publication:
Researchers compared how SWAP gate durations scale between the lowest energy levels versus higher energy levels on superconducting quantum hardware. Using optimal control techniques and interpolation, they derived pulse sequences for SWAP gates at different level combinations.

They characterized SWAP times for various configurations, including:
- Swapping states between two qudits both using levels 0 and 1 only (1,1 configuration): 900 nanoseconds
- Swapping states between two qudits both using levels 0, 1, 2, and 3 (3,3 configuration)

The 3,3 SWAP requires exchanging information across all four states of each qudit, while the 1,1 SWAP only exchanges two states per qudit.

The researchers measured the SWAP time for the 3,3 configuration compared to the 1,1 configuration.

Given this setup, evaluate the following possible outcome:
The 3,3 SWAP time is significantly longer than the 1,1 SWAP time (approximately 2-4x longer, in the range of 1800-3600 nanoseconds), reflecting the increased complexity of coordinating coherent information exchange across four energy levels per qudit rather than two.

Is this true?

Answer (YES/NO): NO